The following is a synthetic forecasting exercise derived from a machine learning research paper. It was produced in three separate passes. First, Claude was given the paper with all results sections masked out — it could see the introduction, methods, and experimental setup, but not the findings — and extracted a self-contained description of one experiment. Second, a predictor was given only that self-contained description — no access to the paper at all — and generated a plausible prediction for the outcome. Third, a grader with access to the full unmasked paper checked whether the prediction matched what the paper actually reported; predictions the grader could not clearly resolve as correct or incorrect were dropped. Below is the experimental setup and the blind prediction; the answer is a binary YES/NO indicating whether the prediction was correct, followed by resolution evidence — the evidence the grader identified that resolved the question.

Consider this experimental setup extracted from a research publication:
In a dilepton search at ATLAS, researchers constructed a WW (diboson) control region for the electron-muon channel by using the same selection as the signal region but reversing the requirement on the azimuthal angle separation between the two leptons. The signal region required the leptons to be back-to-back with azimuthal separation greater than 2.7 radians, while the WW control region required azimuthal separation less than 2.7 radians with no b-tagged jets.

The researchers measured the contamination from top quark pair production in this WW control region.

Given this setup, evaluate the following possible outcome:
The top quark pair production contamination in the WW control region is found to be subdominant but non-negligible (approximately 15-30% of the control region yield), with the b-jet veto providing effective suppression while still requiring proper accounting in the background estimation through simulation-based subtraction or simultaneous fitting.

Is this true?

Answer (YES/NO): NO